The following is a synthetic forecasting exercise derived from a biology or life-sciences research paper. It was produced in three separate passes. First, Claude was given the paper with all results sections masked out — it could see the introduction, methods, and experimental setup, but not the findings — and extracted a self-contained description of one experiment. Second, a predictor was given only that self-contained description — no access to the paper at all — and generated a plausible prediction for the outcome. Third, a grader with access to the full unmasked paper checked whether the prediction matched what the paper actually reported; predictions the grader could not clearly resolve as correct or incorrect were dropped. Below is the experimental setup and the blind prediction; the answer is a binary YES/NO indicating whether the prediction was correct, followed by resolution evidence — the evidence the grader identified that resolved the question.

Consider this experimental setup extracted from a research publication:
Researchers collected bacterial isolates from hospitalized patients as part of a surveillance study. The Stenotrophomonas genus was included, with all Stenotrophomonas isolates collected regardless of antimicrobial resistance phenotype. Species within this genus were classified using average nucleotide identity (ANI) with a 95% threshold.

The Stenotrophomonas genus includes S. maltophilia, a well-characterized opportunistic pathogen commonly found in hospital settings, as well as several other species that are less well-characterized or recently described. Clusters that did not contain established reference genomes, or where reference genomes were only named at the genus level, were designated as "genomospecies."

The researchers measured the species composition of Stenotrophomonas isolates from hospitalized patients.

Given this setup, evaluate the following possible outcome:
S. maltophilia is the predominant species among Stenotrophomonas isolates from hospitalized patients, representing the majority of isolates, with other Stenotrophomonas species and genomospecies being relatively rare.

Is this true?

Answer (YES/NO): NO